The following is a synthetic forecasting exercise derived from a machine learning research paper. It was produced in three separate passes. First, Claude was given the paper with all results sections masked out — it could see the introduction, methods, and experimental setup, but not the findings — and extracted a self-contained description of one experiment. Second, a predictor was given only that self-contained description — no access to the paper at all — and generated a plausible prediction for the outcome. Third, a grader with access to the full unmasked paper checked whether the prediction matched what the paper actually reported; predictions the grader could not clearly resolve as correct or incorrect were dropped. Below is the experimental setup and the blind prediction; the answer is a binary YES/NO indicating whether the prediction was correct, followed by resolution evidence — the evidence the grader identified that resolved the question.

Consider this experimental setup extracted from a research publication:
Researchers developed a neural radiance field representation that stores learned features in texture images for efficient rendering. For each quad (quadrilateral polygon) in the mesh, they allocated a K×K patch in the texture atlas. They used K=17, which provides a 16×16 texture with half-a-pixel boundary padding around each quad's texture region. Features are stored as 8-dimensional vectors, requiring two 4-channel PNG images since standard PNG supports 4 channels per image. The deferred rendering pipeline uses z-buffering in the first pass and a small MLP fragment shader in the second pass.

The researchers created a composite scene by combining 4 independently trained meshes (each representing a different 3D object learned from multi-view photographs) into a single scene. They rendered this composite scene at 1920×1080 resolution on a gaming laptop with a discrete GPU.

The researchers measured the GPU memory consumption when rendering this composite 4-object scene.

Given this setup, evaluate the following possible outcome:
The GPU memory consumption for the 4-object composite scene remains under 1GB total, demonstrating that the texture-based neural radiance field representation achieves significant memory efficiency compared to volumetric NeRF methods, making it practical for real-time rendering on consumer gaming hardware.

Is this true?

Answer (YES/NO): NO